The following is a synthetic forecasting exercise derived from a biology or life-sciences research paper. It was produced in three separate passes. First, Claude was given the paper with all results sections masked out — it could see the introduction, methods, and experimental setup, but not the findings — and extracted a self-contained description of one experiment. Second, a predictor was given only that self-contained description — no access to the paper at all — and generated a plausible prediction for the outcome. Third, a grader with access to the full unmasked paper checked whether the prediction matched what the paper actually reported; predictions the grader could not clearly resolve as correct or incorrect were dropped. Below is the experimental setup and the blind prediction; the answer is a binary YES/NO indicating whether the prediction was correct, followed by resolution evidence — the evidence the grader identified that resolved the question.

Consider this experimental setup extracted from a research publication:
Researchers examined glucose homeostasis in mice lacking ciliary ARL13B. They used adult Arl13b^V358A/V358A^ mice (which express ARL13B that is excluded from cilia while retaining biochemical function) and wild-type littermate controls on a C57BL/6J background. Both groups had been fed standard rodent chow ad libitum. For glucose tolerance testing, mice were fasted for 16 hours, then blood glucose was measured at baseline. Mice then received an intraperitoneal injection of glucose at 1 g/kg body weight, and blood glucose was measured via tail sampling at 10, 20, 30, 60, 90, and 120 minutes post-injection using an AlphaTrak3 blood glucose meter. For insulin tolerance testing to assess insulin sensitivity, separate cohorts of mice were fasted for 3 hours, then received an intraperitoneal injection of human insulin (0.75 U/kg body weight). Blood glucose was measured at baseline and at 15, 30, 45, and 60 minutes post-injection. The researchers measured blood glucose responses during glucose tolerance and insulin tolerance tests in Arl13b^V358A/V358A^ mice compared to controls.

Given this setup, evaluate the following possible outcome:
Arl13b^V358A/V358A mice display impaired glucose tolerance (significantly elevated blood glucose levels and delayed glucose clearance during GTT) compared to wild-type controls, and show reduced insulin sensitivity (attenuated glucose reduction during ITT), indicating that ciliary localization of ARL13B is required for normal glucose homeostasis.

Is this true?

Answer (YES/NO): NO